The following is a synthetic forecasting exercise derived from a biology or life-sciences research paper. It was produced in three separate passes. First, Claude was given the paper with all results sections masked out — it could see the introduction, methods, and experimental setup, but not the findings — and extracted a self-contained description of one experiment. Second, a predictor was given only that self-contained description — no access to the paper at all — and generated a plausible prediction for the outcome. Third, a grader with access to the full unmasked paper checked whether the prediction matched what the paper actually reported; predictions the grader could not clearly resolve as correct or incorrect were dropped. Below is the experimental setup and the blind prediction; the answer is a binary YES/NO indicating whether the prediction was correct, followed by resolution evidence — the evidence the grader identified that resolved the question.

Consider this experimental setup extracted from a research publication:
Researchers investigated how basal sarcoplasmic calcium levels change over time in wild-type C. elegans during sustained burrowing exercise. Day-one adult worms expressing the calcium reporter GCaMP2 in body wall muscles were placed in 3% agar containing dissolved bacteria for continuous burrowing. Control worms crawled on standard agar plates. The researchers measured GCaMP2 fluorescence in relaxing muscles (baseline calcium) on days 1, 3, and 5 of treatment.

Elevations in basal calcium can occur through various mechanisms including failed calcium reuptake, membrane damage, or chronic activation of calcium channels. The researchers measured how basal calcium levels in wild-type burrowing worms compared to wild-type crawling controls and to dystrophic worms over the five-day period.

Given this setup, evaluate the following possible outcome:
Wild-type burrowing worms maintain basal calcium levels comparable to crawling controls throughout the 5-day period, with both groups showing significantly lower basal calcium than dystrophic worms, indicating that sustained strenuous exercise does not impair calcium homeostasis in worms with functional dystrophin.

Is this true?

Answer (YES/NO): NO